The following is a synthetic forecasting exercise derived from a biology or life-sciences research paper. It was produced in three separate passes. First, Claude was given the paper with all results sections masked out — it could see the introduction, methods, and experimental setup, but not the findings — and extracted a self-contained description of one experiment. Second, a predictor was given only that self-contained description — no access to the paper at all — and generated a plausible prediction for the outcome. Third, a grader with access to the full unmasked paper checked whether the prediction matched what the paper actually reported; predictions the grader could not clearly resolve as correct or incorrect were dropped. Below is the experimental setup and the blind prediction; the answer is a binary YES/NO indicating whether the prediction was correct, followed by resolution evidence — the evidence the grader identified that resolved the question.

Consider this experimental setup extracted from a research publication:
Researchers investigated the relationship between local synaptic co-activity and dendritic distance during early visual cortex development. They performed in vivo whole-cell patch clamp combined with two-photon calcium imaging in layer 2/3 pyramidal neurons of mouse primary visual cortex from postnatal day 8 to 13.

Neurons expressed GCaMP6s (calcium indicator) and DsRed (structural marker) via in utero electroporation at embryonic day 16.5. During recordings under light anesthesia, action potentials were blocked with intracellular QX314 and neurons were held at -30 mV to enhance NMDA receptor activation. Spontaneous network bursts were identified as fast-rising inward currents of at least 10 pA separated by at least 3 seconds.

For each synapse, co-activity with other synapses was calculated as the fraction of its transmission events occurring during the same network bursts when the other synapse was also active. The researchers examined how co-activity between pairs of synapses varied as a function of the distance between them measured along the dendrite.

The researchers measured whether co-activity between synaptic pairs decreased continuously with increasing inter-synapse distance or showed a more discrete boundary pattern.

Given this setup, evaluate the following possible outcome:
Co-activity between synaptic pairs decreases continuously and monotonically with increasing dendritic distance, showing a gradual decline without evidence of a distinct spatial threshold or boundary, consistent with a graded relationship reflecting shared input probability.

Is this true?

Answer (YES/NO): NO